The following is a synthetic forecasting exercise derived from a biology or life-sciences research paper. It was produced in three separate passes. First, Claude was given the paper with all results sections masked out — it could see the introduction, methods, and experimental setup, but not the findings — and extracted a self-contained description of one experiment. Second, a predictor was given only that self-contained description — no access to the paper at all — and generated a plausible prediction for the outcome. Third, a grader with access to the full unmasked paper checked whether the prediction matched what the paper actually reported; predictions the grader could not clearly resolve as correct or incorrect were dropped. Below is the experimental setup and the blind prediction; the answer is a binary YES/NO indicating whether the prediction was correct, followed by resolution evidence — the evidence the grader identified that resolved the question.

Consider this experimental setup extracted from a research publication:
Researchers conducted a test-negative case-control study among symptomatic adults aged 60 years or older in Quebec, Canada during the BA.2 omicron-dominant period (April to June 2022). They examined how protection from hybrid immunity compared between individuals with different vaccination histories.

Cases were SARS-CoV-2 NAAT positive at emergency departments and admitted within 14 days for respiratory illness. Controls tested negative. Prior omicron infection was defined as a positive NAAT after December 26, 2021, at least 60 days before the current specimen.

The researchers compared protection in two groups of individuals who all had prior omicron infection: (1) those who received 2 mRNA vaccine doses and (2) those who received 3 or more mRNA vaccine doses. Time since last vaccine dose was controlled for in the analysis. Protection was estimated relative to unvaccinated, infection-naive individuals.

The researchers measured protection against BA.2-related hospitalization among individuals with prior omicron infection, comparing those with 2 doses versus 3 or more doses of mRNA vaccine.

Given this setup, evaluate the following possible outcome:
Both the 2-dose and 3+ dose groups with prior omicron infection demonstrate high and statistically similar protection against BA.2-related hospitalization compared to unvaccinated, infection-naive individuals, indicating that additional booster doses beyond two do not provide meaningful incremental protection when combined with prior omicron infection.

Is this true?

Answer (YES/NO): YES